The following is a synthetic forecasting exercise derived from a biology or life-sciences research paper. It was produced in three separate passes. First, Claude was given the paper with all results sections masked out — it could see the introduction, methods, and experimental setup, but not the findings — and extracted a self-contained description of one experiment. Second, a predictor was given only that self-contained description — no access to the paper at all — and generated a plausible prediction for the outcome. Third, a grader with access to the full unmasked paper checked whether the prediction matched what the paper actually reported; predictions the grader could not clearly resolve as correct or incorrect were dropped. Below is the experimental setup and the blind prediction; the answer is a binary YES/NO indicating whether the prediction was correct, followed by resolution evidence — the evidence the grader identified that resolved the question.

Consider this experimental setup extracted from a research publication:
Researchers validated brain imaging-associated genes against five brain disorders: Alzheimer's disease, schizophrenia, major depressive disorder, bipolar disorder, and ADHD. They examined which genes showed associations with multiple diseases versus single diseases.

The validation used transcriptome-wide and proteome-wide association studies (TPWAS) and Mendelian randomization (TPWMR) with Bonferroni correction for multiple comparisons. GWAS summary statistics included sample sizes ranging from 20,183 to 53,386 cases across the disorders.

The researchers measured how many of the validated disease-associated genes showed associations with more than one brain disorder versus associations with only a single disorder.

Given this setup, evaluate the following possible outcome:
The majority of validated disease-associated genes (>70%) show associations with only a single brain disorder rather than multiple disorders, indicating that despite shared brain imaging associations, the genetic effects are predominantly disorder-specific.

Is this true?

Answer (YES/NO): NO